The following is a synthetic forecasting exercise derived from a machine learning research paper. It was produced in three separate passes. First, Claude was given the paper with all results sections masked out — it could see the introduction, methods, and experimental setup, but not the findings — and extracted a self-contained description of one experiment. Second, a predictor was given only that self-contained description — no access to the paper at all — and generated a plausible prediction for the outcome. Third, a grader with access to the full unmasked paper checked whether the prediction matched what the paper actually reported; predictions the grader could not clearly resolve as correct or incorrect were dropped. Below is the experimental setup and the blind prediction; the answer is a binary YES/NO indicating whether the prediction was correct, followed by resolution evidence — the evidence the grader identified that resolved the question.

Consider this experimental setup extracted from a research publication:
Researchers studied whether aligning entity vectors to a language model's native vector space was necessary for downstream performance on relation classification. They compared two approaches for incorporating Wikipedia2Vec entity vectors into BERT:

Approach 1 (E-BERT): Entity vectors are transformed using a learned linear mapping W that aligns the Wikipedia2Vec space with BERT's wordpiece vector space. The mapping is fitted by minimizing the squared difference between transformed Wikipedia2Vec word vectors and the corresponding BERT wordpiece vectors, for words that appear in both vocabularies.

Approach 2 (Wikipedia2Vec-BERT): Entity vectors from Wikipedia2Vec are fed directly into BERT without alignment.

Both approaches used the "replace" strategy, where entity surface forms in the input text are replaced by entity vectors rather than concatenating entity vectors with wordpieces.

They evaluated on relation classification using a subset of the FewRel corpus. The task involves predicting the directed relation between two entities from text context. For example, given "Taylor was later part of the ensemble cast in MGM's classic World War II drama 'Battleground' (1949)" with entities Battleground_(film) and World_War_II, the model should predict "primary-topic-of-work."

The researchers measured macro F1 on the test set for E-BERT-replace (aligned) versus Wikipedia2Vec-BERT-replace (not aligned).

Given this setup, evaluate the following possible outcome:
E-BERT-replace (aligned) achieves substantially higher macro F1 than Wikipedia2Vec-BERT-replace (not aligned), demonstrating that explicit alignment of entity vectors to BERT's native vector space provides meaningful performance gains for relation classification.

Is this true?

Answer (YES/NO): YES